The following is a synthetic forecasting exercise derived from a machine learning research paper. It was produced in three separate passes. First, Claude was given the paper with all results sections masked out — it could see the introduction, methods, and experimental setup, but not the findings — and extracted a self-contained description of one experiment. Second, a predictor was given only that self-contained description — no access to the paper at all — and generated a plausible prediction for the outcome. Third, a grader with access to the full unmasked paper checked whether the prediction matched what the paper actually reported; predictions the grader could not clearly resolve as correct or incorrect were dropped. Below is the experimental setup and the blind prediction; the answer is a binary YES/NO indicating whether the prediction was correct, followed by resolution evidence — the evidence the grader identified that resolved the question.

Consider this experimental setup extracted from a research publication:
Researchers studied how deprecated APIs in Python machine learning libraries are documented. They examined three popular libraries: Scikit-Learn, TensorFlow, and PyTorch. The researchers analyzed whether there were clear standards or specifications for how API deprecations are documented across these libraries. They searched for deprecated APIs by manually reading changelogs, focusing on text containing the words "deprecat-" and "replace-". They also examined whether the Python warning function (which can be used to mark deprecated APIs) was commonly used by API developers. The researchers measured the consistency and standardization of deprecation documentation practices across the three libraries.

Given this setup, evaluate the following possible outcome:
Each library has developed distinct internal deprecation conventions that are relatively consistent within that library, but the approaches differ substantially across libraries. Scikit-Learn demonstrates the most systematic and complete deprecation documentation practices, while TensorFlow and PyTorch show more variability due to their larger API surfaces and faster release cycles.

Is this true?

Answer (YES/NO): NO